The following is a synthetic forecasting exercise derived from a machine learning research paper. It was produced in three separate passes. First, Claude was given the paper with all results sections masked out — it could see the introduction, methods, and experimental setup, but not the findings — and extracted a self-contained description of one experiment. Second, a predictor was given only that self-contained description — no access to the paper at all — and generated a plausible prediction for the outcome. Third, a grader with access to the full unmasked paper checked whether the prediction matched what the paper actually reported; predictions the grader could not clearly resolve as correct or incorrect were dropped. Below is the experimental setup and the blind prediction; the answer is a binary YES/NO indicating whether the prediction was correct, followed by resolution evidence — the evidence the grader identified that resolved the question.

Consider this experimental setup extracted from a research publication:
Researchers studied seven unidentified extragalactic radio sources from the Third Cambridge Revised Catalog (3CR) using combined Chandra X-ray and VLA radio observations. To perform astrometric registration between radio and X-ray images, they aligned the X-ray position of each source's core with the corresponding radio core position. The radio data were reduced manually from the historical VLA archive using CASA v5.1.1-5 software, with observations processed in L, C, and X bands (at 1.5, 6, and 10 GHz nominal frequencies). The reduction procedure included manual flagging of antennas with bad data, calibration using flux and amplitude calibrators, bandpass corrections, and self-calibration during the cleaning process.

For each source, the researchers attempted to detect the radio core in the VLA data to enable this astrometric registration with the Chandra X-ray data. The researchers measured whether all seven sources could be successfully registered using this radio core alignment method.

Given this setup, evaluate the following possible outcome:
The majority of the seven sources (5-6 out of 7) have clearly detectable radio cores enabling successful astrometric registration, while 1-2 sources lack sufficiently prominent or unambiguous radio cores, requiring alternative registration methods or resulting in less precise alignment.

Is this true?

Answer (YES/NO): YES